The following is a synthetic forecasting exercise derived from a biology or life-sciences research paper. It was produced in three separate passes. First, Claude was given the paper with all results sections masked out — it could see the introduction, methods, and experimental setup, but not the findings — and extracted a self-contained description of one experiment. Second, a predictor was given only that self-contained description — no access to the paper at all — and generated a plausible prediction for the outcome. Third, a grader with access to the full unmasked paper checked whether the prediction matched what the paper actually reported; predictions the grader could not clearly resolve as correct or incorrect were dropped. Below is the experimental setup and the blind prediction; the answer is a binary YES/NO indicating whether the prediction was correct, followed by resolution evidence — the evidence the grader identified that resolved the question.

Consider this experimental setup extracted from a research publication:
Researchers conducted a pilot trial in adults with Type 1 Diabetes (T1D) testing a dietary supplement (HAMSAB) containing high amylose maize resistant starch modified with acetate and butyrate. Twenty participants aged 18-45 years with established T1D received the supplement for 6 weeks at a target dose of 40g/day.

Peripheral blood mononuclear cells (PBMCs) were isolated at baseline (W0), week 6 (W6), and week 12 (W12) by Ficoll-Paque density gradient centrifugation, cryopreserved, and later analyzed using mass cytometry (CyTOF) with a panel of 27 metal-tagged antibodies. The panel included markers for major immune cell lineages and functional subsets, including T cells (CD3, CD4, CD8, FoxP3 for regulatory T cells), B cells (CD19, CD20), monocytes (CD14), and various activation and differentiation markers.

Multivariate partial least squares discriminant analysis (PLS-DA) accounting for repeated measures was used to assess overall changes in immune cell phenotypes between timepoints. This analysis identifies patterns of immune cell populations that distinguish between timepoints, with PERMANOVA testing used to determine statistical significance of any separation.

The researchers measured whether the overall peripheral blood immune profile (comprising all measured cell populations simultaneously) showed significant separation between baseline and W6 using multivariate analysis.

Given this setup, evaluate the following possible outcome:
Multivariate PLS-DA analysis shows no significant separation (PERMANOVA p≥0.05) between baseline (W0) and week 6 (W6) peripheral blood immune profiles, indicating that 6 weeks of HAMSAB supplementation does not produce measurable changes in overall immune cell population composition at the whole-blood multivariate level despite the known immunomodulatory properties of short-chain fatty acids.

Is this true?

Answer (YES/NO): YES